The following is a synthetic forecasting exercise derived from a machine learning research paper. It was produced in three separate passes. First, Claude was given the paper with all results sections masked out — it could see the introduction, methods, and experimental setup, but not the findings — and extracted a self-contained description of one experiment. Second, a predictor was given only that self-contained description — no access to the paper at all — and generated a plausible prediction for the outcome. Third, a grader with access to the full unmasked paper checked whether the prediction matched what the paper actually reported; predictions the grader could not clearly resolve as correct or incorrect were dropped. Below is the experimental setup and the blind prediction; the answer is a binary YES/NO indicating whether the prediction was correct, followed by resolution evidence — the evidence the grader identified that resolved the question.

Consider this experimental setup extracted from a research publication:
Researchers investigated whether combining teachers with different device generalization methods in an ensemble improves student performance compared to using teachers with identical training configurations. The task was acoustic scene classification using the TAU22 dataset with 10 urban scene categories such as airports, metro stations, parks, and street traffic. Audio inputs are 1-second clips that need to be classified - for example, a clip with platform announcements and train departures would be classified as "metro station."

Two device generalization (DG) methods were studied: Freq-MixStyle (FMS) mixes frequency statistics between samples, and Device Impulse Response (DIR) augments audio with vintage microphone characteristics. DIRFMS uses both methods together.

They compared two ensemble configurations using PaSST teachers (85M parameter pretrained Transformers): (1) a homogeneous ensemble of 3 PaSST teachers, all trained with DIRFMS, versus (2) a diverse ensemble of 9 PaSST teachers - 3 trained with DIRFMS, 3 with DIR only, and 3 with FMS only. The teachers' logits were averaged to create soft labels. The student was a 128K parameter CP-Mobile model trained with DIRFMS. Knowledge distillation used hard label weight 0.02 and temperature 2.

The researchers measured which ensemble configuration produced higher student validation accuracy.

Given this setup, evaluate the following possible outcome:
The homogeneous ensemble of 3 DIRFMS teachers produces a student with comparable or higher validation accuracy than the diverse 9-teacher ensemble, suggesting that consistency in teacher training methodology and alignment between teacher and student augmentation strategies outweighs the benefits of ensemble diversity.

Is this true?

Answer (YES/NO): NO